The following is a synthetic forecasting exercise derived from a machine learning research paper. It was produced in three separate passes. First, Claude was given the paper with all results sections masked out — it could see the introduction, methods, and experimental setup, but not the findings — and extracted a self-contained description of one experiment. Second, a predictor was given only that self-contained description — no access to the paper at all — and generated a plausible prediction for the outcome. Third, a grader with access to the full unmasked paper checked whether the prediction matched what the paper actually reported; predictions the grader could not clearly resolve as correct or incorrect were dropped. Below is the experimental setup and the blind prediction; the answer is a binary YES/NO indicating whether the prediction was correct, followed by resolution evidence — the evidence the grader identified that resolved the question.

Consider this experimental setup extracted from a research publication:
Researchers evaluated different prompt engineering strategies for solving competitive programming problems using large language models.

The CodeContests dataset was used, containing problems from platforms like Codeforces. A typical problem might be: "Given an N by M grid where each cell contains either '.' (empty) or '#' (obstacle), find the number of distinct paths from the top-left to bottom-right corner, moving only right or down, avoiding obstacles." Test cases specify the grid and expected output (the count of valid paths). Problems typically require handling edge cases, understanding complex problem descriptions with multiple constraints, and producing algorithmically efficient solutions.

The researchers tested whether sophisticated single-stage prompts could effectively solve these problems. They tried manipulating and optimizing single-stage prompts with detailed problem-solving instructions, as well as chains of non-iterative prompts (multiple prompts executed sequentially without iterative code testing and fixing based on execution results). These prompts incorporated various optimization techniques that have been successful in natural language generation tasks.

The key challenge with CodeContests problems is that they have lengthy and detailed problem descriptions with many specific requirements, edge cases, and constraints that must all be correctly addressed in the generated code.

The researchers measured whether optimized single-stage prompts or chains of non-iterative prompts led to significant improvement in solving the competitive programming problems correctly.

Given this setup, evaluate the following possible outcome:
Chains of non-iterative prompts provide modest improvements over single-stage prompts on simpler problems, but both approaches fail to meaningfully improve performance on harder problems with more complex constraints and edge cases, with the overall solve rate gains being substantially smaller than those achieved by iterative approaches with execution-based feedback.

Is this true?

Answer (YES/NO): NO